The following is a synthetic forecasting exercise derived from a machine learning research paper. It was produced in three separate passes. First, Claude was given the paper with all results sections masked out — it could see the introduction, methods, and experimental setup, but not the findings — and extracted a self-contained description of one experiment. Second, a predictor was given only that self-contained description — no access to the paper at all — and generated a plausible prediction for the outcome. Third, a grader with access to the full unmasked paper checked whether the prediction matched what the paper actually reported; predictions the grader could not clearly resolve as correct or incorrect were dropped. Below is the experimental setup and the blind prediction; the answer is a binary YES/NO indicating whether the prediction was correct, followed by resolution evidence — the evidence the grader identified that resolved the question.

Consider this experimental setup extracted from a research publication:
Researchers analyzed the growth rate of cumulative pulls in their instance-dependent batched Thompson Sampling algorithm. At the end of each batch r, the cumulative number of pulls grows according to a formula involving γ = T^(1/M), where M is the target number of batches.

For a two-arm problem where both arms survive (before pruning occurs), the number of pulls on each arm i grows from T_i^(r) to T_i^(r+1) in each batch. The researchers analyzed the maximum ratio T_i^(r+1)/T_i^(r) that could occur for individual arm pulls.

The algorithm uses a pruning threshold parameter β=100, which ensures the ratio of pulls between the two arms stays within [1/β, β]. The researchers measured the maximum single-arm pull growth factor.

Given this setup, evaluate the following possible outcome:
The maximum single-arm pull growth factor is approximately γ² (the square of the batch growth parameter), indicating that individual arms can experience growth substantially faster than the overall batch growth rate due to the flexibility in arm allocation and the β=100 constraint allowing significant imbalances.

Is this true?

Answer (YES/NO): NO